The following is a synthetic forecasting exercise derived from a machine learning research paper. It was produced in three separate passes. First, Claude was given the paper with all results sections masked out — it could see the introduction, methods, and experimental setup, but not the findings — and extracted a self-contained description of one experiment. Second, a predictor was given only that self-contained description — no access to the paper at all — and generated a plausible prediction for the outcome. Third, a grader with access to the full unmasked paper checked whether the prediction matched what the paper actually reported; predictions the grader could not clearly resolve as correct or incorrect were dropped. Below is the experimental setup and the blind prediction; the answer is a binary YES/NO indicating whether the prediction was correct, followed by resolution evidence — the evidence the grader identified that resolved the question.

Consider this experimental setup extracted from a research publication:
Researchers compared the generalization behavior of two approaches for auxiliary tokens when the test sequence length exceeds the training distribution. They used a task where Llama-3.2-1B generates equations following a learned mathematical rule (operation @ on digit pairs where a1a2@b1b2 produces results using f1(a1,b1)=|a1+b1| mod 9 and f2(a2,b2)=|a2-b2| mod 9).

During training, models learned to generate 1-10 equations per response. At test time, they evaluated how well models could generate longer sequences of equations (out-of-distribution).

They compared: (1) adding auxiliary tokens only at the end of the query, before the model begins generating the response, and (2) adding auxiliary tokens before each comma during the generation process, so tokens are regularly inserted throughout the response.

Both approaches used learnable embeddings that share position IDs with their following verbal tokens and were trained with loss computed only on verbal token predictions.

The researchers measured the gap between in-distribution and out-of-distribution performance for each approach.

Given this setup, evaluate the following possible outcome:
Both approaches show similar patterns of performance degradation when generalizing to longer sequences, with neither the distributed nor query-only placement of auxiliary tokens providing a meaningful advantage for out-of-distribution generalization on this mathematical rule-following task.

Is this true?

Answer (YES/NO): NO